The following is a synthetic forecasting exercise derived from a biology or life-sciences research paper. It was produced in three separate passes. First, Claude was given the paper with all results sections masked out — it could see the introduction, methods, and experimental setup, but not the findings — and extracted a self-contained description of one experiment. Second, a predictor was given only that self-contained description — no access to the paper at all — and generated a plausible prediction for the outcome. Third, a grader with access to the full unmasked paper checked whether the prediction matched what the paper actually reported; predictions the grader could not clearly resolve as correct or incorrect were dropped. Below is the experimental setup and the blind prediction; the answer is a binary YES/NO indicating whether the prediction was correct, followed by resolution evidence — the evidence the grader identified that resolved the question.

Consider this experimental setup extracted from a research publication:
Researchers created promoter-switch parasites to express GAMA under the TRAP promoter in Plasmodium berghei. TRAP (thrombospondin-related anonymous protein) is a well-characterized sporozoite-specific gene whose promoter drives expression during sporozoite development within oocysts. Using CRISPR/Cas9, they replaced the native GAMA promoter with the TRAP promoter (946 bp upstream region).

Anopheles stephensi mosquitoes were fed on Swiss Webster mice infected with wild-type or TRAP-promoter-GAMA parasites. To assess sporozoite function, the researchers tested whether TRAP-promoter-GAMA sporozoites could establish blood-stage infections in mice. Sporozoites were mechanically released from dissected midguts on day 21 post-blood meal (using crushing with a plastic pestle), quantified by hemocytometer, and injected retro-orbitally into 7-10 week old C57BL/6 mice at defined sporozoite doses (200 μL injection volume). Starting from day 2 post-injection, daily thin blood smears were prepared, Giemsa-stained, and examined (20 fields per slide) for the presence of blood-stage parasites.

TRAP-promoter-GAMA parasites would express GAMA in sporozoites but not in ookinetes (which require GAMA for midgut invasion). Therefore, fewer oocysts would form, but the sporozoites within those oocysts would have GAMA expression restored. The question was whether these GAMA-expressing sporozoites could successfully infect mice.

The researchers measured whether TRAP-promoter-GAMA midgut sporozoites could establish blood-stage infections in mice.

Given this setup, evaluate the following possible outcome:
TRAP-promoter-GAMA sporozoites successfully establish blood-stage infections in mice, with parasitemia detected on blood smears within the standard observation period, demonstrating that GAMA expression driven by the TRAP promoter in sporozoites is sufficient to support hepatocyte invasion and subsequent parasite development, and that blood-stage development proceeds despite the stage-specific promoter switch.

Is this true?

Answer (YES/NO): NO